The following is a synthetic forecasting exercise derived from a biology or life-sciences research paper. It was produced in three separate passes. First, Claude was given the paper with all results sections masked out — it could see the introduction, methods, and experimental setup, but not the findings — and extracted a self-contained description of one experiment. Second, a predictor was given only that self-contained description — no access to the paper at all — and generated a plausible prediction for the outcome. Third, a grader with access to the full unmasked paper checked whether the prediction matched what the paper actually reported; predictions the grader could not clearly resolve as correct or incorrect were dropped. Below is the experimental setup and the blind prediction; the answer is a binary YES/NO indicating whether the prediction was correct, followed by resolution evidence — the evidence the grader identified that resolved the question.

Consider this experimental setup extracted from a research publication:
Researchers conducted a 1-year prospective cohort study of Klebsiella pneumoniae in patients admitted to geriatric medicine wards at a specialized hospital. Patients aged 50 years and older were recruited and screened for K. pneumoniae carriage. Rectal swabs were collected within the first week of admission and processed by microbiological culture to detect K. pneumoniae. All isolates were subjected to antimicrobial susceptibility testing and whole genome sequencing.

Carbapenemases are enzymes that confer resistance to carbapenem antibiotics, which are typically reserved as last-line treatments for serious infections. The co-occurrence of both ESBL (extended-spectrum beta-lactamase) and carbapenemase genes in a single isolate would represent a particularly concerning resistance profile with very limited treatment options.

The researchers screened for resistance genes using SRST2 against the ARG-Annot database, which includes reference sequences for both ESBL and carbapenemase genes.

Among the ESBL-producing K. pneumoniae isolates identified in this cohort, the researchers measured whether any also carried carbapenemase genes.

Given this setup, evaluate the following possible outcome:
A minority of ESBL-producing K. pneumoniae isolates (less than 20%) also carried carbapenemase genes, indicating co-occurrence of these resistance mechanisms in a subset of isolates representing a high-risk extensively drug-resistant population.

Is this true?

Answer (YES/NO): YES